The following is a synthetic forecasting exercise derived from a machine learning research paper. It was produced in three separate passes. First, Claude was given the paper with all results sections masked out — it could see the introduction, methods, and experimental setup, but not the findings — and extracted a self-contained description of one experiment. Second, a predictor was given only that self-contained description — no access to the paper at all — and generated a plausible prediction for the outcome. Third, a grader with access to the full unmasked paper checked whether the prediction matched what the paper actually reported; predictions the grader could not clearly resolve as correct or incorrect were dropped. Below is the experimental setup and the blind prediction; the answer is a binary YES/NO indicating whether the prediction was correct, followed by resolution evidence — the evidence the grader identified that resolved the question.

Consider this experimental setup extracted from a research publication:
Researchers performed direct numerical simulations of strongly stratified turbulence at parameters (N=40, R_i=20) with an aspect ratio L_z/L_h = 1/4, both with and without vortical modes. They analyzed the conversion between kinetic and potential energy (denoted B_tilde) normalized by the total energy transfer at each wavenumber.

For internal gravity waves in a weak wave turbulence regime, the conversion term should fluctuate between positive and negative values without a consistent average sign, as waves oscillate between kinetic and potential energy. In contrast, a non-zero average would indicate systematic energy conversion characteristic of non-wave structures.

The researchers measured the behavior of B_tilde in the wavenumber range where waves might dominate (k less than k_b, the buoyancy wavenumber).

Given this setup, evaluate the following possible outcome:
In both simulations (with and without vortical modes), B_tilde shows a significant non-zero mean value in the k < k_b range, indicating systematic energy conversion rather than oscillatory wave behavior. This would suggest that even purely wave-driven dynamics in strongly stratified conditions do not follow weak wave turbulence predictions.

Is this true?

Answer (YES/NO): YES